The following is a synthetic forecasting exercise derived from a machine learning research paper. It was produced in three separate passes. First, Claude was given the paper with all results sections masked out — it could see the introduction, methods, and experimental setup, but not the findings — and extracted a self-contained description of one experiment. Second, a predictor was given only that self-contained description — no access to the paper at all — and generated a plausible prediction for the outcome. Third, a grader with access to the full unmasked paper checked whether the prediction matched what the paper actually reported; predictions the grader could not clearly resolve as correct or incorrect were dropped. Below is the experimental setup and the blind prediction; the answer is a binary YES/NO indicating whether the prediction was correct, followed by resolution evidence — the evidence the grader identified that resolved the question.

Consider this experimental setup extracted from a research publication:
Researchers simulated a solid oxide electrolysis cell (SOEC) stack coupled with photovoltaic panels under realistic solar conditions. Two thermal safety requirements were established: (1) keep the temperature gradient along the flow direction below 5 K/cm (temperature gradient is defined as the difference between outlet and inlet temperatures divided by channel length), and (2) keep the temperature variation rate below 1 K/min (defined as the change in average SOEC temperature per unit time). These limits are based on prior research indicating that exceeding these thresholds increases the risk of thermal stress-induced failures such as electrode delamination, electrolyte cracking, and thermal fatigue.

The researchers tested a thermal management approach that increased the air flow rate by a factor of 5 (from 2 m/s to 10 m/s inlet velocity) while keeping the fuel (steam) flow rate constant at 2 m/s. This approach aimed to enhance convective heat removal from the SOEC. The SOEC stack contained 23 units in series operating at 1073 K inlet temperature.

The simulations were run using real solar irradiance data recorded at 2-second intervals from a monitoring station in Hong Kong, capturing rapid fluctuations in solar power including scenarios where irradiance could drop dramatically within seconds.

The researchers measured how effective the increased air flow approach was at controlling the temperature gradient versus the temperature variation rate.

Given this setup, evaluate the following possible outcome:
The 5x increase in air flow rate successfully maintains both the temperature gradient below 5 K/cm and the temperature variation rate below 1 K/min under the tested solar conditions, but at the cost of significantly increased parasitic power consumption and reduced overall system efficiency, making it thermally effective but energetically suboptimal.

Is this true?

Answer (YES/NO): NO